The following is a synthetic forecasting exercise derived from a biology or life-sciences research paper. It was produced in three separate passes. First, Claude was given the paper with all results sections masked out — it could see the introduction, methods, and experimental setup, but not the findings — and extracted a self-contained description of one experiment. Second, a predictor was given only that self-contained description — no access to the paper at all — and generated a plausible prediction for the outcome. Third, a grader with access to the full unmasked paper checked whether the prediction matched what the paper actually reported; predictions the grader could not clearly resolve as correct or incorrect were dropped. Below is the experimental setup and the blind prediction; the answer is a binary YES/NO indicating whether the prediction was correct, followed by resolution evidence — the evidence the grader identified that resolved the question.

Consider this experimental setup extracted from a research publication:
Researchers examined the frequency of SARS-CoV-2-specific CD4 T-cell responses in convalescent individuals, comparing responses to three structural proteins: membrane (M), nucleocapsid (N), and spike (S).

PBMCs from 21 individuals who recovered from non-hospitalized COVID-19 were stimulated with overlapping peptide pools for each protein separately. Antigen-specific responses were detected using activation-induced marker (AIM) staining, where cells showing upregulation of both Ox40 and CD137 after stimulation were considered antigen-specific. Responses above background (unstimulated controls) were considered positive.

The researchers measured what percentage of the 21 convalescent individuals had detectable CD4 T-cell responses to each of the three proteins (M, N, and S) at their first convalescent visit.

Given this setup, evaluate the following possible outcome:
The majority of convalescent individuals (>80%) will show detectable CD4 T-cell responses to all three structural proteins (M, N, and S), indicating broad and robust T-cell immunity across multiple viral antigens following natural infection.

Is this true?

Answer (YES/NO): NO